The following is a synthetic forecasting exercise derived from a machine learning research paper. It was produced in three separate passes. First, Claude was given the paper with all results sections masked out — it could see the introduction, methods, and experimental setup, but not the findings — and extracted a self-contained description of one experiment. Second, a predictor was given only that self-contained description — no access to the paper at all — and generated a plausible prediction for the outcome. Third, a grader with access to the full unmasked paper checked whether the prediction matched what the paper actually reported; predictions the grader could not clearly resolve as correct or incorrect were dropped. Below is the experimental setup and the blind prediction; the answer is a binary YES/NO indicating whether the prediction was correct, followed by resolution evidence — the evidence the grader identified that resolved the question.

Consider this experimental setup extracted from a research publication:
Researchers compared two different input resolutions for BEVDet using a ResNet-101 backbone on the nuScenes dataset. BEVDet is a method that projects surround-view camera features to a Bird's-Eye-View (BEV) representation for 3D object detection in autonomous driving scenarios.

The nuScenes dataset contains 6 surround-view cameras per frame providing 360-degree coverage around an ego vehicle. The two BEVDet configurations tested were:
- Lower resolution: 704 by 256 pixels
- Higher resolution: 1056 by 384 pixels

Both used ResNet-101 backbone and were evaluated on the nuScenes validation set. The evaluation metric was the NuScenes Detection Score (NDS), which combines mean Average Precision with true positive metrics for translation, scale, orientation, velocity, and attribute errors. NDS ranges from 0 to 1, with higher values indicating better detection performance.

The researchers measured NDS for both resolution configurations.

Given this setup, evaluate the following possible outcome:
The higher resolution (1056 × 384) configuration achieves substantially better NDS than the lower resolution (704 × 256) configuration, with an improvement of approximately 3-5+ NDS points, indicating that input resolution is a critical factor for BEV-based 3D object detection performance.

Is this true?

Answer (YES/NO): NO